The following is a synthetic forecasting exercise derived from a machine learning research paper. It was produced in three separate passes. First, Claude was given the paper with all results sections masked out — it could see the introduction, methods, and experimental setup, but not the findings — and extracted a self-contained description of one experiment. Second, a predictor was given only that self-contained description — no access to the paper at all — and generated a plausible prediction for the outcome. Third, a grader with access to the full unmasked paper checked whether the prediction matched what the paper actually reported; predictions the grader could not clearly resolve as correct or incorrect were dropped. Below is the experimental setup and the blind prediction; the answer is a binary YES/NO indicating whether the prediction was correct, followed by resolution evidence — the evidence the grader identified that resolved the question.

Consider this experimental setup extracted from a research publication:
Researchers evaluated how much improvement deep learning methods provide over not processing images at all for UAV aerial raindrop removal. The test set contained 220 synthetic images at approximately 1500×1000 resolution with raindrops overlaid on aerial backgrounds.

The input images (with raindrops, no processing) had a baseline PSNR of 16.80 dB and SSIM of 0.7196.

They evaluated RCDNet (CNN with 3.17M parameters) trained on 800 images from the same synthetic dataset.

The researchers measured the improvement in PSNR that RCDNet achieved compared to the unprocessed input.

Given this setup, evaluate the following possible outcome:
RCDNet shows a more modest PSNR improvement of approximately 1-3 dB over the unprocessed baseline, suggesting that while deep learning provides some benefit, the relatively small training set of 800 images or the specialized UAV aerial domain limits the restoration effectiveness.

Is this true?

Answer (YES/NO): NO